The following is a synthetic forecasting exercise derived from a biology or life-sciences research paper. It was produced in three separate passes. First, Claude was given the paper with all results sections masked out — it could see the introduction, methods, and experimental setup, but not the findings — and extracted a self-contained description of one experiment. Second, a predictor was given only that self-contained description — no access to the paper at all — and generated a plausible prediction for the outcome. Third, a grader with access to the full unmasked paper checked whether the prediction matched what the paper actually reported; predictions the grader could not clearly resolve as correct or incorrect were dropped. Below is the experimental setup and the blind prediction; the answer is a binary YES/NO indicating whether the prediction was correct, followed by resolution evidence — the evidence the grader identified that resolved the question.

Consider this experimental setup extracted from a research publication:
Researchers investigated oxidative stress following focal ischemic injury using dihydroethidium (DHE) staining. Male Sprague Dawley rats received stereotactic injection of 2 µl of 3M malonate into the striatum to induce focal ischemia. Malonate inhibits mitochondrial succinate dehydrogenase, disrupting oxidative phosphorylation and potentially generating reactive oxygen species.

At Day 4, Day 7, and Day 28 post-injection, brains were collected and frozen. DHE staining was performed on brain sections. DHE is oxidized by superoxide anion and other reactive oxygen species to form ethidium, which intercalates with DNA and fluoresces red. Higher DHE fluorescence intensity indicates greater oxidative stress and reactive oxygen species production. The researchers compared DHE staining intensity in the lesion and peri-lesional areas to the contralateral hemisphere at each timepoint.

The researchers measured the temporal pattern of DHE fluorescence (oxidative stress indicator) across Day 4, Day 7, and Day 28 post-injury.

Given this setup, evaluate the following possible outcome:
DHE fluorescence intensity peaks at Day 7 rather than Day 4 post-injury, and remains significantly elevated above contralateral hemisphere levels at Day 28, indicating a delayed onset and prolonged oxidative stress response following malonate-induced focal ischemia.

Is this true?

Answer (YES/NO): NO